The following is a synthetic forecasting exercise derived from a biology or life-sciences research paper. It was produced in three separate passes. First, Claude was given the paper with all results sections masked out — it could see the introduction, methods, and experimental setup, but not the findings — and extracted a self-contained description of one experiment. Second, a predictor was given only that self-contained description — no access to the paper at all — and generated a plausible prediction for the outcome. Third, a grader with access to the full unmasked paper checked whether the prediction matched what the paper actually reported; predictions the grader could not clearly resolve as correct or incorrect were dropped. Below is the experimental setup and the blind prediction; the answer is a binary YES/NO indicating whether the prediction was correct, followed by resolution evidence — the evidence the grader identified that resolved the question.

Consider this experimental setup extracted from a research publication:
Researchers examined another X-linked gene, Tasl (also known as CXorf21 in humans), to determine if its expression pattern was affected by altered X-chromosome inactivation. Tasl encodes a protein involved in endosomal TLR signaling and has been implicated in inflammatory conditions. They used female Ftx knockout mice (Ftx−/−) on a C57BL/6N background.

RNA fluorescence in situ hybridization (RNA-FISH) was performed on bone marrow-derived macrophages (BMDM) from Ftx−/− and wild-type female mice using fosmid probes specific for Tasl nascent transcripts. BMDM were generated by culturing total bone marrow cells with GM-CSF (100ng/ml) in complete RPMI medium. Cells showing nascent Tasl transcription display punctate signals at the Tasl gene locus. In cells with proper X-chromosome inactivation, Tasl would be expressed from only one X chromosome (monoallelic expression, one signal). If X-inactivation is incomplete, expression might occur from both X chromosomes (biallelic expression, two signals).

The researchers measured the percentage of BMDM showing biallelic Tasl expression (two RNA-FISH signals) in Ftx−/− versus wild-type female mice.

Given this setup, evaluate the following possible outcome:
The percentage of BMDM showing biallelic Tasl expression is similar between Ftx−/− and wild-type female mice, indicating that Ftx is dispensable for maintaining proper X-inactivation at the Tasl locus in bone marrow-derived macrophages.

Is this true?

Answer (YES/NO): NO